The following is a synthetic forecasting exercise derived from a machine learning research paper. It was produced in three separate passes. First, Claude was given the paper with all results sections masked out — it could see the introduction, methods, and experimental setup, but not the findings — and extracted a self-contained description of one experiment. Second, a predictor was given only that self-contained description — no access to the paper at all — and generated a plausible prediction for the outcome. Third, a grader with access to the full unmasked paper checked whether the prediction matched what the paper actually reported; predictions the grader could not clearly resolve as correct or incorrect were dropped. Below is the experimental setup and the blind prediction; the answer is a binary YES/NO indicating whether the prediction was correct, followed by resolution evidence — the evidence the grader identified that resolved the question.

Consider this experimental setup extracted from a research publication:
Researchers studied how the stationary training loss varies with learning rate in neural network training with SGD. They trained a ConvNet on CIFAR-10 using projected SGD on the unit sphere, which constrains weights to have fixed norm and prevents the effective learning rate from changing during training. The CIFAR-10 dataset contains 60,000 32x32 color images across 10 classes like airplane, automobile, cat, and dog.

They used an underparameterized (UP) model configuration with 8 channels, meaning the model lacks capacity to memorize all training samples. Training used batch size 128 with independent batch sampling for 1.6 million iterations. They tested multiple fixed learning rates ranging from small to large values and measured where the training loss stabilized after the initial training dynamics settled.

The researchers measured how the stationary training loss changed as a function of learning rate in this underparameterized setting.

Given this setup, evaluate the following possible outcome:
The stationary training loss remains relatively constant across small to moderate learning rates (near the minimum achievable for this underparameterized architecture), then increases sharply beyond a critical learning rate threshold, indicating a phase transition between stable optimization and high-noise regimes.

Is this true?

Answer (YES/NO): NO